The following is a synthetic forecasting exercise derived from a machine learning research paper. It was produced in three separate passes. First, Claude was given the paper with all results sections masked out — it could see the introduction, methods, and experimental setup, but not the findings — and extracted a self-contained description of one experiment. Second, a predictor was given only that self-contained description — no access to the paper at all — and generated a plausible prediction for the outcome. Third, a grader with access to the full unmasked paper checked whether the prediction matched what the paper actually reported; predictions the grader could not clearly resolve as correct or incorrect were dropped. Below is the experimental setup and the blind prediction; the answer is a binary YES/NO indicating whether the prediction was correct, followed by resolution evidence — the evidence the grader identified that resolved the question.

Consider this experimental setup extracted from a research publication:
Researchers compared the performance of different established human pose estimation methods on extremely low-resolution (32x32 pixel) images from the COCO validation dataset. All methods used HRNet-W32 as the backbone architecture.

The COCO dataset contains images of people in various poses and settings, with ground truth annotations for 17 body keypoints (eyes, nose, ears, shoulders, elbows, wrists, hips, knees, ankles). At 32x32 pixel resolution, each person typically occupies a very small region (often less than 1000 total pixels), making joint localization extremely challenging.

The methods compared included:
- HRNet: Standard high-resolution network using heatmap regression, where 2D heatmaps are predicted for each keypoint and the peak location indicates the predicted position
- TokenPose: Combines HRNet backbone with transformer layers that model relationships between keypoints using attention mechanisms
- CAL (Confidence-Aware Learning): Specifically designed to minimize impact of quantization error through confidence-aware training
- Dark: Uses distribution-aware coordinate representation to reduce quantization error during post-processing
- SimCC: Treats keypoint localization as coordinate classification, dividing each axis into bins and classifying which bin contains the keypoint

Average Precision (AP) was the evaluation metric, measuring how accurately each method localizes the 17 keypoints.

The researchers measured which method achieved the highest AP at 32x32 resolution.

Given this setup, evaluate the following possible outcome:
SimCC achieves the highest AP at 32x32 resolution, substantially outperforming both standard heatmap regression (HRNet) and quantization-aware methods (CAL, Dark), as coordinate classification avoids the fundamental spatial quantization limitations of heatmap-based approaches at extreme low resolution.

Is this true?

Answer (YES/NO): NO